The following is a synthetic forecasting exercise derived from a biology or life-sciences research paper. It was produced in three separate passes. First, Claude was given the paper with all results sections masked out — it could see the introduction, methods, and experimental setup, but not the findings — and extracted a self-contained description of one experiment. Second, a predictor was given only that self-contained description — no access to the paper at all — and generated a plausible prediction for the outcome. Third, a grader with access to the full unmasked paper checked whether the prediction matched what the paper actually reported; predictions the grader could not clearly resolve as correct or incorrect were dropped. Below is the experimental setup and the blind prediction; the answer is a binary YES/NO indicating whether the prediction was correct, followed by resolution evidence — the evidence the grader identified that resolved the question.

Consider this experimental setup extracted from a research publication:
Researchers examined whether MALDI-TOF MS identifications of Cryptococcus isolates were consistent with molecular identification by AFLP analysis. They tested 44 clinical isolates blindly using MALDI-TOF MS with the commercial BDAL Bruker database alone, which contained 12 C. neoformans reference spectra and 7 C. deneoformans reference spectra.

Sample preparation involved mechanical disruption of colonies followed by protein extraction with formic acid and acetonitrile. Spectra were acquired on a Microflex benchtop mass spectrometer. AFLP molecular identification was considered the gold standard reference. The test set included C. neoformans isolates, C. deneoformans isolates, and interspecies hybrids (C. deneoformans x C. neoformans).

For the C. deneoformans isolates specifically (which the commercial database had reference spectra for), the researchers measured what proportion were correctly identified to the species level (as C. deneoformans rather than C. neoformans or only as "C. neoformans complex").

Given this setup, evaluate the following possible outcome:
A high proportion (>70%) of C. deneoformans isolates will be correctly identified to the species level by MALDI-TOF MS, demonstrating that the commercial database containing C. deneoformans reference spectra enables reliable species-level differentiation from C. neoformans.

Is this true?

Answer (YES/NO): NO